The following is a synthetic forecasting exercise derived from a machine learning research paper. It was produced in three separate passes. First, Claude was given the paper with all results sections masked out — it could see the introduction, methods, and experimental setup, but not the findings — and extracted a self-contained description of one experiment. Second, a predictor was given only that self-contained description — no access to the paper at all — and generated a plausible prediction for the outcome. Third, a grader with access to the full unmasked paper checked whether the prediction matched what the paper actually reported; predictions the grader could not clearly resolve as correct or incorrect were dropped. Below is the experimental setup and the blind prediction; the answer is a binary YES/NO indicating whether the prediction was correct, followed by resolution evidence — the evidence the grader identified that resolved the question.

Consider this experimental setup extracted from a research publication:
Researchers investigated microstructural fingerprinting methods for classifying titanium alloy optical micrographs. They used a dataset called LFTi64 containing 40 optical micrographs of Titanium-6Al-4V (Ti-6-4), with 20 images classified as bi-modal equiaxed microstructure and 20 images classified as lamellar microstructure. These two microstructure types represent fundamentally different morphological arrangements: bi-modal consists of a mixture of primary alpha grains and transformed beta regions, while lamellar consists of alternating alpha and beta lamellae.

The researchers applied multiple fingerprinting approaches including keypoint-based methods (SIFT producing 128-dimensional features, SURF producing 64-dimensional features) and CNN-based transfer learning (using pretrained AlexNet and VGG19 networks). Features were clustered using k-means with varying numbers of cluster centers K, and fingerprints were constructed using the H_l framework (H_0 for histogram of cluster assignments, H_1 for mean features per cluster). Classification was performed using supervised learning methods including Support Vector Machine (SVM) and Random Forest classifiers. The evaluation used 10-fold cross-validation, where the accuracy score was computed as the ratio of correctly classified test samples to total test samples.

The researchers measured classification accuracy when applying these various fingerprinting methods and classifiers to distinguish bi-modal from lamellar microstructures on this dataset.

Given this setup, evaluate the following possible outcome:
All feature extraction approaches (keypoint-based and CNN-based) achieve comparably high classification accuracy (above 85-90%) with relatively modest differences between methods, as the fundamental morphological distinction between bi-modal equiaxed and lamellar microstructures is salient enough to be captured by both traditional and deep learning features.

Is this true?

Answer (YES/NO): YES